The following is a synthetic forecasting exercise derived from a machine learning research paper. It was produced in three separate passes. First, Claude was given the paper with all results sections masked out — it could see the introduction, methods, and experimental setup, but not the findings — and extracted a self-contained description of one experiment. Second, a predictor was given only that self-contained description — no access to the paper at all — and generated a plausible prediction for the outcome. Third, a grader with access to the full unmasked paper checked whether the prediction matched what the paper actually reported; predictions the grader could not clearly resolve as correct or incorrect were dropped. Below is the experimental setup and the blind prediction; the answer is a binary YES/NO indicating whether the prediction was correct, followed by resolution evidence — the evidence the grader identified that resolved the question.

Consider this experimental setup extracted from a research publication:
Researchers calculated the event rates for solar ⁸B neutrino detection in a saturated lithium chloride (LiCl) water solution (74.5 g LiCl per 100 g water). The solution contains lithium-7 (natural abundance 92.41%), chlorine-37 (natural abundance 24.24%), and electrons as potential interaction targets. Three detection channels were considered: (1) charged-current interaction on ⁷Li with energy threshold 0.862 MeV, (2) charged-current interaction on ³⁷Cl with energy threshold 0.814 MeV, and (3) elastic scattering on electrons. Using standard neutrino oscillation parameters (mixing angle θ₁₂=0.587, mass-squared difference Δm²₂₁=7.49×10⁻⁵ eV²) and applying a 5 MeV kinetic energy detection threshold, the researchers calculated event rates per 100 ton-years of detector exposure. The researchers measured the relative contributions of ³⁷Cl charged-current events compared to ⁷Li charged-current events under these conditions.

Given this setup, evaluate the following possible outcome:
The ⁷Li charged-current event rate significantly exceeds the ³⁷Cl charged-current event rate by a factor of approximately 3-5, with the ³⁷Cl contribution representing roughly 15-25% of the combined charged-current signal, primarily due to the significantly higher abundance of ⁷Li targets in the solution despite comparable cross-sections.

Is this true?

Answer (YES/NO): NO